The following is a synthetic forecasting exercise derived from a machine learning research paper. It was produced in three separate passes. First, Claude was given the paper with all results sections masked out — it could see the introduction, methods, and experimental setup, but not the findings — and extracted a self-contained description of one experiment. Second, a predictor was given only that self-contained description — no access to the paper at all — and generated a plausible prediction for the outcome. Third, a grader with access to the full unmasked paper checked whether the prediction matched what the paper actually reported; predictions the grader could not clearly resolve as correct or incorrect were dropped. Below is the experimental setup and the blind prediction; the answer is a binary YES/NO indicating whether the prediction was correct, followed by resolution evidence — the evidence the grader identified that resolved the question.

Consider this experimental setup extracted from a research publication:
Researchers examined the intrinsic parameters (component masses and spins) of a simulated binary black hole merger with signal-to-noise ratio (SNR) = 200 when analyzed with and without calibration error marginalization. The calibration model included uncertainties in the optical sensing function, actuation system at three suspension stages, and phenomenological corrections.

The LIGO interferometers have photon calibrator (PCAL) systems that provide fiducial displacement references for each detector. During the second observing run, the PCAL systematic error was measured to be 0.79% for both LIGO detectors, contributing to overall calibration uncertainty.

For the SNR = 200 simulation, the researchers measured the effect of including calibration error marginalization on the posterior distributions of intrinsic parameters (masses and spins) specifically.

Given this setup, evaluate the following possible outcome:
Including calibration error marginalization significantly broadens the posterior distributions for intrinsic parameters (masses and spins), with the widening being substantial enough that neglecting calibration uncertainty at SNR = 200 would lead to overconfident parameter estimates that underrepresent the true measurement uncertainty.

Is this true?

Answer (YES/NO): NO